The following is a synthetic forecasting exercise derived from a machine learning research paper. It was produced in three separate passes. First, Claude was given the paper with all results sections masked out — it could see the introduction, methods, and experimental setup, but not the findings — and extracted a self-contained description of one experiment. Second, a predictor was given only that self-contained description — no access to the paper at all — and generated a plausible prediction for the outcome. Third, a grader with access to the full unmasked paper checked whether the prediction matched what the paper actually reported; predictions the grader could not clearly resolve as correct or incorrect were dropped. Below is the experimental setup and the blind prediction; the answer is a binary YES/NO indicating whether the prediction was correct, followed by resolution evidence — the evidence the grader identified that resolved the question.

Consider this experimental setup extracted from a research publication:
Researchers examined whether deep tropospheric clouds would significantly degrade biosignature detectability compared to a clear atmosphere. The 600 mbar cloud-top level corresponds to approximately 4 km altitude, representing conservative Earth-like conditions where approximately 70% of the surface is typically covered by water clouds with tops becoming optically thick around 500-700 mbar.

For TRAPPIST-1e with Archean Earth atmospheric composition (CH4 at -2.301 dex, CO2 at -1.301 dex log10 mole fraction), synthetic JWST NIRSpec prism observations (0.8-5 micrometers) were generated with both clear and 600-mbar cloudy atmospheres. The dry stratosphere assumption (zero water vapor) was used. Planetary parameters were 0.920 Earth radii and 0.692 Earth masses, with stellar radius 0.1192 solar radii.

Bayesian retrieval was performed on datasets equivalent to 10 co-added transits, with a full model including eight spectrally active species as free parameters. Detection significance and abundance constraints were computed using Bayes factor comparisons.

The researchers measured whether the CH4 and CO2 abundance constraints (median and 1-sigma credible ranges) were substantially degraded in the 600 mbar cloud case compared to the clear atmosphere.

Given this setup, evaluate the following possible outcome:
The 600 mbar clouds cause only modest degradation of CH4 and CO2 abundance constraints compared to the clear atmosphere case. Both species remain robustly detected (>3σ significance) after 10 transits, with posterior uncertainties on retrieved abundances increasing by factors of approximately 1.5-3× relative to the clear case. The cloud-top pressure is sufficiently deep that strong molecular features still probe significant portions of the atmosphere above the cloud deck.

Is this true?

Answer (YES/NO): NO